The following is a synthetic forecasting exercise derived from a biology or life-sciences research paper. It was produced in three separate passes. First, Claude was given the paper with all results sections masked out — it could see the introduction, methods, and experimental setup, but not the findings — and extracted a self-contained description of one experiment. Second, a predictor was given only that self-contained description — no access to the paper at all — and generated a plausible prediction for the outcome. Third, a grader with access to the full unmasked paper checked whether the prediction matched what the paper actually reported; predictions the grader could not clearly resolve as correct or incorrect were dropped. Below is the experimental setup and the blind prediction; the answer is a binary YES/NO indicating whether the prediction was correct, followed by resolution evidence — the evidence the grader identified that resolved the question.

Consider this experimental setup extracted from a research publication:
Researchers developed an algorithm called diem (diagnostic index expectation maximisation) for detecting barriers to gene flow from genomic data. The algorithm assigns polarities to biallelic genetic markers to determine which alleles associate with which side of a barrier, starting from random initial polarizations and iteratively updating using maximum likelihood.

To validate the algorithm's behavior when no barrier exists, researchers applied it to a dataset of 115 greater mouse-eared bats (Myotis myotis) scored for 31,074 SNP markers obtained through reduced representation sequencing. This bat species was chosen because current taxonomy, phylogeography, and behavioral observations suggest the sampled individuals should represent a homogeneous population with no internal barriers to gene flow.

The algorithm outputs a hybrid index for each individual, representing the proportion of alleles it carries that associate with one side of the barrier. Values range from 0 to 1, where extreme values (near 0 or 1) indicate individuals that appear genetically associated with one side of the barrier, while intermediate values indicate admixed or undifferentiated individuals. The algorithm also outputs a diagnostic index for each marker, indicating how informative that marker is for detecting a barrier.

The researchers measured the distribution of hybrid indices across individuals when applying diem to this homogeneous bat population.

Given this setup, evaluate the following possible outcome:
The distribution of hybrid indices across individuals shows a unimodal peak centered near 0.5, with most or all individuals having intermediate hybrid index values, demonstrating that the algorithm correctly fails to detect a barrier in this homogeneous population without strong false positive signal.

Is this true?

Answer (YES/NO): NO